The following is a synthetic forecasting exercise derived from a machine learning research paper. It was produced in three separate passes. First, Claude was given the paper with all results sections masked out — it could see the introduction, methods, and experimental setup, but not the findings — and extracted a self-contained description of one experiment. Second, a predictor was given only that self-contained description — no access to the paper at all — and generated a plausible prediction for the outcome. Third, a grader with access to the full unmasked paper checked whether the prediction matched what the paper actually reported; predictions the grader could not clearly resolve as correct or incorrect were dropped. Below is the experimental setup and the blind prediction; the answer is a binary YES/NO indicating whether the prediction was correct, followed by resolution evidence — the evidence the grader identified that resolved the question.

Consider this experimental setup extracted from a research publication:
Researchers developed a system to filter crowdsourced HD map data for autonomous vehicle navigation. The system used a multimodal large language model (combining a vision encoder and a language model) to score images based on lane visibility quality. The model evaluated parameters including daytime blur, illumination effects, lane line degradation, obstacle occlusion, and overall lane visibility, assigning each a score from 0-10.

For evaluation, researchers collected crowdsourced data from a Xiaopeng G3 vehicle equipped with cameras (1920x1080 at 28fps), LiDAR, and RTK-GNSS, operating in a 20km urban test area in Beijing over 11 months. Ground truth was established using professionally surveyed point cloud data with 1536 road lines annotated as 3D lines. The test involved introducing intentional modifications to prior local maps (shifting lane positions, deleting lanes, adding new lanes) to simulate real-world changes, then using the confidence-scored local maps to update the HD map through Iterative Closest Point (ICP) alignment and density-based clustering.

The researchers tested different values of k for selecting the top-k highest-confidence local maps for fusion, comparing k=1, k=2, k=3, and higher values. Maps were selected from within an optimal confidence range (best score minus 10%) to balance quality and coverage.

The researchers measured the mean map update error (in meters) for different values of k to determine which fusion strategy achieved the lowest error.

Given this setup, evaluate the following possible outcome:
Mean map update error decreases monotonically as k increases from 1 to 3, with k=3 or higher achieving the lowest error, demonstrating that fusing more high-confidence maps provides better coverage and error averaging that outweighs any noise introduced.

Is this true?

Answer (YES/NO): NO